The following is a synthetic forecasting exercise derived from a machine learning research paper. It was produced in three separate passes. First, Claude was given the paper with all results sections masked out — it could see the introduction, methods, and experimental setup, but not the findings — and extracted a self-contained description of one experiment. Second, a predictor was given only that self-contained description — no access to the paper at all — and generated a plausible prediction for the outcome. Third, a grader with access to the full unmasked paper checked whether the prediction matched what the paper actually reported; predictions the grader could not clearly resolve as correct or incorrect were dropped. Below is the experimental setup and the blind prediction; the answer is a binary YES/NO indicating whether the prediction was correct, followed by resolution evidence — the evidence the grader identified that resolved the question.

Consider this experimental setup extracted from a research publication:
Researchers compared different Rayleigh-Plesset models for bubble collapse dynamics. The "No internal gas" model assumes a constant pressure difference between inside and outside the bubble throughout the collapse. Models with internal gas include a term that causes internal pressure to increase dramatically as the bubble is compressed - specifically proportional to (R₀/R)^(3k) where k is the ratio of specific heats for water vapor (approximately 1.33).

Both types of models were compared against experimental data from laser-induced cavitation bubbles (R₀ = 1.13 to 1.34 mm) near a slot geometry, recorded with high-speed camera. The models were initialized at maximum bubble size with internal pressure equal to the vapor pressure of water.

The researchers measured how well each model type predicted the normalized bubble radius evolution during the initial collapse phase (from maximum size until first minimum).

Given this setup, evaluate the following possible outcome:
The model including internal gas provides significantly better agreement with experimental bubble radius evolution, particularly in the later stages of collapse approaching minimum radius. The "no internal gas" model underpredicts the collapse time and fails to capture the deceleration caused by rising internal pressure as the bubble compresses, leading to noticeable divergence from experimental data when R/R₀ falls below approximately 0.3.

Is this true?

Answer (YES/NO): NO